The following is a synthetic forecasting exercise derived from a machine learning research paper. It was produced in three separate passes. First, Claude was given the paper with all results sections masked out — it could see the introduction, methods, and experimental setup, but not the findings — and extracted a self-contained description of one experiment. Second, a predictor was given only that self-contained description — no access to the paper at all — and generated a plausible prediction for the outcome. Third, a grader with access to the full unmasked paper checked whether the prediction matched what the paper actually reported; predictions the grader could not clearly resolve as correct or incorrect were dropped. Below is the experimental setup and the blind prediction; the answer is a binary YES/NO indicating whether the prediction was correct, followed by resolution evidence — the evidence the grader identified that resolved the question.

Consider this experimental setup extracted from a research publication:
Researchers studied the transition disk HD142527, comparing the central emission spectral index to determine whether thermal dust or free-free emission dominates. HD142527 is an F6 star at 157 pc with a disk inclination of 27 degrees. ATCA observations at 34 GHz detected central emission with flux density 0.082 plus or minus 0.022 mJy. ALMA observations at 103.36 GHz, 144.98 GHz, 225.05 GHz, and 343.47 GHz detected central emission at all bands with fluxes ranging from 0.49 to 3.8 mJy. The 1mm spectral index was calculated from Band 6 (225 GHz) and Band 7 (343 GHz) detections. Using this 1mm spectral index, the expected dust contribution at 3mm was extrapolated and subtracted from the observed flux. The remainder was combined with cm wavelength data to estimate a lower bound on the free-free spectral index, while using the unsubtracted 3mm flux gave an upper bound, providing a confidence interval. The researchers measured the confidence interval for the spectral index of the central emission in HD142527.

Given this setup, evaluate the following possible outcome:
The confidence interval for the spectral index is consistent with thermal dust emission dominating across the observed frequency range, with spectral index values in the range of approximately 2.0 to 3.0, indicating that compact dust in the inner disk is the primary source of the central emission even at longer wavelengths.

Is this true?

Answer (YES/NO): NO